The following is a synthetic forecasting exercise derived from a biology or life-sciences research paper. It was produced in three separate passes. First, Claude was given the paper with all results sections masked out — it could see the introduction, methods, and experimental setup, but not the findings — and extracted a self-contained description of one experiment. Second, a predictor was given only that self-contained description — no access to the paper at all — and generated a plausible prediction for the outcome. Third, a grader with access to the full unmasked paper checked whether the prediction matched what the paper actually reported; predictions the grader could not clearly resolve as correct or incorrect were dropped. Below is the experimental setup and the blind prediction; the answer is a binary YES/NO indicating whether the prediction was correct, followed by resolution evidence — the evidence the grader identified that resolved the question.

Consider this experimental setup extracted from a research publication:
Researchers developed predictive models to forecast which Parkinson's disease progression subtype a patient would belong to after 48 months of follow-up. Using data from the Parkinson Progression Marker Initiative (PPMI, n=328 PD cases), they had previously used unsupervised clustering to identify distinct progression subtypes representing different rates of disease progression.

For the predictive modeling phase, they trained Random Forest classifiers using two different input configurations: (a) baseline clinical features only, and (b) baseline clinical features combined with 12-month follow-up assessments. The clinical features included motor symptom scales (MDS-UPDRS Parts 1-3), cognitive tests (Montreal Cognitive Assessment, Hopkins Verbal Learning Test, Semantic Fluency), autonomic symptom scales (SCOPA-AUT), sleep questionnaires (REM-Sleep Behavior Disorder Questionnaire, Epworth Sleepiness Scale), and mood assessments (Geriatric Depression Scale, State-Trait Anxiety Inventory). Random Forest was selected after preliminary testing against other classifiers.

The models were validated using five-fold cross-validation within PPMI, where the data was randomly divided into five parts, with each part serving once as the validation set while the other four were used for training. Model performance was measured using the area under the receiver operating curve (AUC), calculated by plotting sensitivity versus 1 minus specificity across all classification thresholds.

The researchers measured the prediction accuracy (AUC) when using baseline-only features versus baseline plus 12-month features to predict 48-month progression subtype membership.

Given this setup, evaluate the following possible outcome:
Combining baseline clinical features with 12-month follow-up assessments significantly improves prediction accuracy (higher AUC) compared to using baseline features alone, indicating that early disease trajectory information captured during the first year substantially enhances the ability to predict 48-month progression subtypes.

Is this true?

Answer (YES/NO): NO